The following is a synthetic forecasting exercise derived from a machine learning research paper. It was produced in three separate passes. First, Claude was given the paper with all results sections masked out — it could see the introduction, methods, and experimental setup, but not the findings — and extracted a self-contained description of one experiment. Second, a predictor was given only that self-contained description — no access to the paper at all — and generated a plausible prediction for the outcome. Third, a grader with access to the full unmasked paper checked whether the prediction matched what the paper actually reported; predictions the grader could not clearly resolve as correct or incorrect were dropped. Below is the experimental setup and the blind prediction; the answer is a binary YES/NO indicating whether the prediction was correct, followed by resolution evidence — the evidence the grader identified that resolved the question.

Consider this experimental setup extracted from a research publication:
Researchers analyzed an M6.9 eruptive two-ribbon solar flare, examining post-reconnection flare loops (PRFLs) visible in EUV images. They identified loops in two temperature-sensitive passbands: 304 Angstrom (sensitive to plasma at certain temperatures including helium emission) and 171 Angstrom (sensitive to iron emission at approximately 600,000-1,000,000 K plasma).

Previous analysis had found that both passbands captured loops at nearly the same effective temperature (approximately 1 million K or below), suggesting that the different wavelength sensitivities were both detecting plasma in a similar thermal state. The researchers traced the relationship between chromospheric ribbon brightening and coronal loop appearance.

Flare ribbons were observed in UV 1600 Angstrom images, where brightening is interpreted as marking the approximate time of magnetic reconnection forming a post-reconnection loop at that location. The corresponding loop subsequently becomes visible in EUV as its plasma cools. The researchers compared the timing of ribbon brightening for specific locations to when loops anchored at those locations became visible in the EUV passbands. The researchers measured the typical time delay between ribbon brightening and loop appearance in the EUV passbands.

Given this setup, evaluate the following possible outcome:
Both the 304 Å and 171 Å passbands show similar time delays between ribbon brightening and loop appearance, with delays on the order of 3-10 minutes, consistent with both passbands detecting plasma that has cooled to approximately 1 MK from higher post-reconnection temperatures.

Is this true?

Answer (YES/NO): NO